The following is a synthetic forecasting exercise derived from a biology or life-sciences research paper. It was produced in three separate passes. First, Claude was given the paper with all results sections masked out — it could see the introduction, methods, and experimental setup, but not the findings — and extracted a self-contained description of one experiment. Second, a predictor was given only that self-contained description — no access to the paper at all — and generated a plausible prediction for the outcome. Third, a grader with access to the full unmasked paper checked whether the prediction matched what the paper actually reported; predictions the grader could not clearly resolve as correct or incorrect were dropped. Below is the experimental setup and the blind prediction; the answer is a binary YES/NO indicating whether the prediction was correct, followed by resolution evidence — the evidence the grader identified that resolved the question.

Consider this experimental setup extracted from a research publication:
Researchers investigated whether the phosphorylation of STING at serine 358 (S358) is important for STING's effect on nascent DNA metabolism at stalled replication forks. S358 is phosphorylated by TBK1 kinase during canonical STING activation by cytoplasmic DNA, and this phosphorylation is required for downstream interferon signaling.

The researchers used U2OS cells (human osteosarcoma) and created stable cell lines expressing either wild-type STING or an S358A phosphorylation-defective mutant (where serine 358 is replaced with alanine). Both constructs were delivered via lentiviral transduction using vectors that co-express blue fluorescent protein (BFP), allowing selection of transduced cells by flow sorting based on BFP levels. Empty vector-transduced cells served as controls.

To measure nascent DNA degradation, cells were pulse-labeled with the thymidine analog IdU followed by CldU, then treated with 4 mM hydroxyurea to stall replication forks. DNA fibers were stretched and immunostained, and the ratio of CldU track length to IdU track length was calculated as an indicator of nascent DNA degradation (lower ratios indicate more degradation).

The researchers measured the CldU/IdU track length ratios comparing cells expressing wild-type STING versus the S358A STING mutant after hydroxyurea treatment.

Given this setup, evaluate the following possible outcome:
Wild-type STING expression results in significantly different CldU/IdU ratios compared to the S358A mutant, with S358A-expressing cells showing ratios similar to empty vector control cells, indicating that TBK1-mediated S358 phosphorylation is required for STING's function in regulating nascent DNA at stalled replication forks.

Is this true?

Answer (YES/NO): YES